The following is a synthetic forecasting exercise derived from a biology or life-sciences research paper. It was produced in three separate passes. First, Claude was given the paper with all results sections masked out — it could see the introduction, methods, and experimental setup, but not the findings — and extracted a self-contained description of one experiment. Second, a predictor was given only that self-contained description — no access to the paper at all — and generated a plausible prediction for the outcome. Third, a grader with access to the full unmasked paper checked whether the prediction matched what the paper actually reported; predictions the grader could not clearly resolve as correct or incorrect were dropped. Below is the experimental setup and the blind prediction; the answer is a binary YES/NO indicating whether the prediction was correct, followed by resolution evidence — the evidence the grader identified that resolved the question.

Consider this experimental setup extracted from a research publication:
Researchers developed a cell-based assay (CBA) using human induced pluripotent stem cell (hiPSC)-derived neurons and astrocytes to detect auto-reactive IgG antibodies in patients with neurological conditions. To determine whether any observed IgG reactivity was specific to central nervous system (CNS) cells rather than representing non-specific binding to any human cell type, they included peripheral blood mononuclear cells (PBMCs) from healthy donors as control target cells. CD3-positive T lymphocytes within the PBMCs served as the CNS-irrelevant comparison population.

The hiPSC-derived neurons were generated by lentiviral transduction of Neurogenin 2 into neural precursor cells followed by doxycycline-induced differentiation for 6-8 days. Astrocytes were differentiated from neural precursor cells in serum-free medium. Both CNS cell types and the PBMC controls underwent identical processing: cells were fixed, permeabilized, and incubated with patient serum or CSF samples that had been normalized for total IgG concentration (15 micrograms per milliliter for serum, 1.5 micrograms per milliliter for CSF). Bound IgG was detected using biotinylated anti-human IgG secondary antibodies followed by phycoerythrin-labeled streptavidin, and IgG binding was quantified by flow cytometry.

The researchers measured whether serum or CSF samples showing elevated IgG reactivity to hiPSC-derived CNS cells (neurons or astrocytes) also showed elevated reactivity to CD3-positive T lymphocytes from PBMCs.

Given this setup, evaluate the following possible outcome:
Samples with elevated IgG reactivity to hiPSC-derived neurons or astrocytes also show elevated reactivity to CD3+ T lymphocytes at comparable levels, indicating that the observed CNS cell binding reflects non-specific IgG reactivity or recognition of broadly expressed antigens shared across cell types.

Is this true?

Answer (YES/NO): NO